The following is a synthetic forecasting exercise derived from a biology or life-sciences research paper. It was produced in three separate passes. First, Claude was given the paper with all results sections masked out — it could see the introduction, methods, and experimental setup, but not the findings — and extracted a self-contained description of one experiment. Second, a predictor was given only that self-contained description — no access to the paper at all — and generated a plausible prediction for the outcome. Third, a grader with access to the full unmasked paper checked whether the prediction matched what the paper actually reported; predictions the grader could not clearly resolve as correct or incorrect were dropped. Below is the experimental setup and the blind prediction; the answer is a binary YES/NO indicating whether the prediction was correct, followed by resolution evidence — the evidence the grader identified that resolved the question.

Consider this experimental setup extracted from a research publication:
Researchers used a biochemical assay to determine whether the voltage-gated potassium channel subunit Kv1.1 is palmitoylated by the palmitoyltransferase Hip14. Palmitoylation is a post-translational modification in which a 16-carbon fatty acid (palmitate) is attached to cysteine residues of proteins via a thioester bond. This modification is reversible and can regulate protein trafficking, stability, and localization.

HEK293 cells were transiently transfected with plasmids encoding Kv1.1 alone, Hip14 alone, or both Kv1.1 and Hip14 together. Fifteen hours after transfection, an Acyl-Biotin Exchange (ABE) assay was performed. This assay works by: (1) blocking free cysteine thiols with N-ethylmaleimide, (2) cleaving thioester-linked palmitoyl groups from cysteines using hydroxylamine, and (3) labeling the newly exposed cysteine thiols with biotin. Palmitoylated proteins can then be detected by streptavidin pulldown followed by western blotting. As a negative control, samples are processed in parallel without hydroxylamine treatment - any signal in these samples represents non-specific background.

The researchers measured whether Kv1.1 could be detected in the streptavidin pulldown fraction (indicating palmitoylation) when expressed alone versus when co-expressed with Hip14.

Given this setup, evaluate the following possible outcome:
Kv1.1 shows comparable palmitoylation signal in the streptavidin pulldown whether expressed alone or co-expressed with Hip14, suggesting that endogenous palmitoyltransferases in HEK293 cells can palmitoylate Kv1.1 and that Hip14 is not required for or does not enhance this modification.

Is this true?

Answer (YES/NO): NO